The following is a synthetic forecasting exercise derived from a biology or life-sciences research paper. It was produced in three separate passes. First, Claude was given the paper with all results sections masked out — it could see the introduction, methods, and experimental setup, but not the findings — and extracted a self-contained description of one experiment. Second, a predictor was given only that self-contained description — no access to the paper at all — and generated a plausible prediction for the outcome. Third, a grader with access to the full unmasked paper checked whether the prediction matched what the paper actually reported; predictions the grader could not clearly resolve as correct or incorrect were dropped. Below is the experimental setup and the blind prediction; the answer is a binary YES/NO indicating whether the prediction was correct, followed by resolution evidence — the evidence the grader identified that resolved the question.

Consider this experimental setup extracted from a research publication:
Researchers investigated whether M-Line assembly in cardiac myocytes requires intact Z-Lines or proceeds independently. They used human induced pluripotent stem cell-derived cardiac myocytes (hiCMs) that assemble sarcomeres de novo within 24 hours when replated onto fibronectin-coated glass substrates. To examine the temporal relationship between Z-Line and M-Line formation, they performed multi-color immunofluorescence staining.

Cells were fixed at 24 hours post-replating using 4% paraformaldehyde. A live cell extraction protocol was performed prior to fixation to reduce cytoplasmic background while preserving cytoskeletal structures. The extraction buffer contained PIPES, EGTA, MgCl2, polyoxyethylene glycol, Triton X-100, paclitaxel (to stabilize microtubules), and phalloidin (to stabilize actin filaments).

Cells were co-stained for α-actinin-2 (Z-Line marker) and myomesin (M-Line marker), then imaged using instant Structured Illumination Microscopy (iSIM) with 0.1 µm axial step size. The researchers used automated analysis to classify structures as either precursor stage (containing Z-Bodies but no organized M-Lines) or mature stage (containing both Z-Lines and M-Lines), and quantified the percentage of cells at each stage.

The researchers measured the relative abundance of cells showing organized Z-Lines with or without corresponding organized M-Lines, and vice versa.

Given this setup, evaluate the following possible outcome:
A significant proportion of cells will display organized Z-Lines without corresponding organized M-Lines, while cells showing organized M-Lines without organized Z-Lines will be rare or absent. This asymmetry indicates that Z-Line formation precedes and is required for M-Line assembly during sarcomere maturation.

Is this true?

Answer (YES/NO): YES